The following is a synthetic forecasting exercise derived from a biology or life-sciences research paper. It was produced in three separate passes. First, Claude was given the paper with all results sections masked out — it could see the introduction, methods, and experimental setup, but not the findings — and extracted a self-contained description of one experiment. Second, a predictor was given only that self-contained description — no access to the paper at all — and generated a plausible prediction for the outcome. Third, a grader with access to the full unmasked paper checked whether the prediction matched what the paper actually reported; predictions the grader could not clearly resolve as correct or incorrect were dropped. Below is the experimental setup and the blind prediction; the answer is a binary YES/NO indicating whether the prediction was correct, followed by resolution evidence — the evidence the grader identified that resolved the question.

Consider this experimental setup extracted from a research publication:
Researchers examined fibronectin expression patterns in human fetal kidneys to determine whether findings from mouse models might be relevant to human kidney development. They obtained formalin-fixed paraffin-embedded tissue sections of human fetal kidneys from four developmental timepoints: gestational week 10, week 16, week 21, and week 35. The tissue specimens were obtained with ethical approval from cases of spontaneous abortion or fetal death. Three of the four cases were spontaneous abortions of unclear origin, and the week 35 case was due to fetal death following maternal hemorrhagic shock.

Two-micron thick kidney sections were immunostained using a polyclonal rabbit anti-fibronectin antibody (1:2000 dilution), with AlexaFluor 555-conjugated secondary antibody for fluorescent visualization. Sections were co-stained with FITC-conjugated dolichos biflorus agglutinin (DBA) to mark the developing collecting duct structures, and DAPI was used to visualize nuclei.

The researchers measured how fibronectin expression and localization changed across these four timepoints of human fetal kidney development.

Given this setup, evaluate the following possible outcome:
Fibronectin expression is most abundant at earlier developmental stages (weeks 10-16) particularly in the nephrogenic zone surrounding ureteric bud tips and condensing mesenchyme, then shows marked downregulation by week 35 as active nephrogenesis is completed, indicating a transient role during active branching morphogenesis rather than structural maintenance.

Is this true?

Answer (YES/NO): NO